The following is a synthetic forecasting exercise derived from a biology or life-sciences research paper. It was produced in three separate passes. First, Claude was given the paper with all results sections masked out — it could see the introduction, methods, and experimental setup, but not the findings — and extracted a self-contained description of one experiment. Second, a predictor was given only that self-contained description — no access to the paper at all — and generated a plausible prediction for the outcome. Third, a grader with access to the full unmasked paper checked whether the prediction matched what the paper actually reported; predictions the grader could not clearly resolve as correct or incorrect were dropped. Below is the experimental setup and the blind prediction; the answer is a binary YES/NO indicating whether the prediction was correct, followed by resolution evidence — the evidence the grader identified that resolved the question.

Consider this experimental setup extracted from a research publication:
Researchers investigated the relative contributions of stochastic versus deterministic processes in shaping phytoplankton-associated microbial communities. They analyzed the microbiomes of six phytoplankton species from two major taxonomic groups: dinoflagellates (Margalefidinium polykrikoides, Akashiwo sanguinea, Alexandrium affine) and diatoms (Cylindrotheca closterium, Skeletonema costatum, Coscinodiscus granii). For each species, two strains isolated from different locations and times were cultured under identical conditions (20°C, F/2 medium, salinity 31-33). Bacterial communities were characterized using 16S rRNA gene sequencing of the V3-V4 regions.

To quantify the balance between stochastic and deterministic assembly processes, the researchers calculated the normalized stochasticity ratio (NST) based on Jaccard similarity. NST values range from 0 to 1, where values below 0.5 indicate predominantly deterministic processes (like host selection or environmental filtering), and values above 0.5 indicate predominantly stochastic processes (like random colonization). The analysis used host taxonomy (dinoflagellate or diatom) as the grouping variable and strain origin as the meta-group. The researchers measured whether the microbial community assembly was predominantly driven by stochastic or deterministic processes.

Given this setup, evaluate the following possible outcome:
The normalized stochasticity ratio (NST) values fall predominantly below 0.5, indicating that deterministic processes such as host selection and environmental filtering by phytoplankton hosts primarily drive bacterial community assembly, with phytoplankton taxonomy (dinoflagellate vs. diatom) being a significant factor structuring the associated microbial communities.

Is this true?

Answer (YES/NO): YES